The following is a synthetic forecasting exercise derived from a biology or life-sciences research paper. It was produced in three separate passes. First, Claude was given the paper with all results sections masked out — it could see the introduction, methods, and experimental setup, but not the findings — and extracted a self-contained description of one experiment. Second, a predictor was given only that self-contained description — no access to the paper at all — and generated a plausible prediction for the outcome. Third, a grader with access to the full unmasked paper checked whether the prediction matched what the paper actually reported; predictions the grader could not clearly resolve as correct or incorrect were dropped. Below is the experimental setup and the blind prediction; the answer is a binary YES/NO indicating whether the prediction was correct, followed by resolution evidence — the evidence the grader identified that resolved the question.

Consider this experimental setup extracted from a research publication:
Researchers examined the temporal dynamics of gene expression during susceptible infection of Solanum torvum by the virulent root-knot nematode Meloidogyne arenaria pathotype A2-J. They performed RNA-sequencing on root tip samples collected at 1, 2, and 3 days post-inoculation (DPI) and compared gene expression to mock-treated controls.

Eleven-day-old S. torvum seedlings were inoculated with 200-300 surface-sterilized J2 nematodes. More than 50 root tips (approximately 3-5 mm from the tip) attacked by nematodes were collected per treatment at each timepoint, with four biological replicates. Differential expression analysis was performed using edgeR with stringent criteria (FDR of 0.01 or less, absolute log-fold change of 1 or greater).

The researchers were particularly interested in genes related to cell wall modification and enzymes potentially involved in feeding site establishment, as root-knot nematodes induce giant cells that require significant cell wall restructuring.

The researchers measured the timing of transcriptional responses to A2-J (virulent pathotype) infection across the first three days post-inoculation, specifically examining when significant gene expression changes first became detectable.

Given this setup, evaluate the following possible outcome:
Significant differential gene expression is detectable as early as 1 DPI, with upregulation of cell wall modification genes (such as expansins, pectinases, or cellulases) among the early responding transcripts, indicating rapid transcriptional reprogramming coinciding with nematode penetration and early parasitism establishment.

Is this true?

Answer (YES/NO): NO